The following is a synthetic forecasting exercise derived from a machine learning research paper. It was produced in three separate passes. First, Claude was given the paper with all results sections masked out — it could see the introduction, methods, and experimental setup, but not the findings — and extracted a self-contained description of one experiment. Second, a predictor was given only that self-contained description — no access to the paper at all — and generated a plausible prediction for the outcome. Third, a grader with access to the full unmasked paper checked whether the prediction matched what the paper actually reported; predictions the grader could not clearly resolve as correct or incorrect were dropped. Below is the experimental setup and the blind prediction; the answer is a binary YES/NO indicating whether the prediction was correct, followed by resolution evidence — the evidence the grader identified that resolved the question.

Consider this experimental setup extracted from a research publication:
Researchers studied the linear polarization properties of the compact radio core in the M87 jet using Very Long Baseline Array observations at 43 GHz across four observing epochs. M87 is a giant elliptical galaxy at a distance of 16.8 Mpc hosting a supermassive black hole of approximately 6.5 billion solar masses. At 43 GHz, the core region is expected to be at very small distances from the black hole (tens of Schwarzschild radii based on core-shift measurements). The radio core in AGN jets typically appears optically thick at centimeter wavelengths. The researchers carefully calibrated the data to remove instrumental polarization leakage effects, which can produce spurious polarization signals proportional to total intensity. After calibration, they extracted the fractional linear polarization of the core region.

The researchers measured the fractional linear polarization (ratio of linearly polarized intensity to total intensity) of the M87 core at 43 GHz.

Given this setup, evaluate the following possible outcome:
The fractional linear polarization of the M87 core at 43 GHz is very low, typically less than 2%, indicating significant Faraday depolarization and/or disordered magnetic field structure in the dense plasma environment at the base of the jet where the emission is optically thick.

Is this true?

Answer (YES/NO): YES